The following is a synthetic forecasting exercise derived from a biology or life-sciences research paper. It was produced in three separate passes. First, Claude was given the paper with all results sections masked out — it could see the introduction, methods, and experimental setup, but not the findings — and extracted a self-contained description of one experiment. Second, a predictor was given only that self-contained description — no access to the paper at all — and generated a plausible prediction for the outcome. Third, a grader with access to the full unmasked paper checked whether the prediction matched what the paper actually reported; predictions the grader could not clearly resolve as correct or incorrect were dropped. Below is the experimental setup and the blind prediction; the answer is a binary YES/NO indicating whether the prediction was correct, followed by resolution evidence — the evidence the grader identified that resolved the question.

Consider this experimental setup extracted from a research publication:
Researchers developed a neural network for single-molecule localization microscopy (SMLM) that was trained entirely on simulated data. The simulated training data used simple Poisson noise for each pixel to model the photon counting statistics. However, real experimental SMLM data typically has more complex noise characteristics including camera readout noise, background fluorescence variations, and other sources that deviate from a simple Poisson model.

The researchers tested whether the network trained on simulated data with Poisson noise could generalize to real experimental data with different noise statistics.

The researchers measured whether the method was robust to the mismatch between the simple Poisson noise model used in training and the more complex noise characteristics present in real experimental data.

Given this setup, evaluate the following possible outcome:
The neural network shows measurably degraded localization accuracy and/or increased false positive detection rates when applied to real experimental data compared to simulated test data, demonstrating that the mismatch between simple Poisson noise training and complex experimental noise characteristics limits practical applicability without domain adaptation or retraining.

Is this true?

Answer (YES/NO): NO